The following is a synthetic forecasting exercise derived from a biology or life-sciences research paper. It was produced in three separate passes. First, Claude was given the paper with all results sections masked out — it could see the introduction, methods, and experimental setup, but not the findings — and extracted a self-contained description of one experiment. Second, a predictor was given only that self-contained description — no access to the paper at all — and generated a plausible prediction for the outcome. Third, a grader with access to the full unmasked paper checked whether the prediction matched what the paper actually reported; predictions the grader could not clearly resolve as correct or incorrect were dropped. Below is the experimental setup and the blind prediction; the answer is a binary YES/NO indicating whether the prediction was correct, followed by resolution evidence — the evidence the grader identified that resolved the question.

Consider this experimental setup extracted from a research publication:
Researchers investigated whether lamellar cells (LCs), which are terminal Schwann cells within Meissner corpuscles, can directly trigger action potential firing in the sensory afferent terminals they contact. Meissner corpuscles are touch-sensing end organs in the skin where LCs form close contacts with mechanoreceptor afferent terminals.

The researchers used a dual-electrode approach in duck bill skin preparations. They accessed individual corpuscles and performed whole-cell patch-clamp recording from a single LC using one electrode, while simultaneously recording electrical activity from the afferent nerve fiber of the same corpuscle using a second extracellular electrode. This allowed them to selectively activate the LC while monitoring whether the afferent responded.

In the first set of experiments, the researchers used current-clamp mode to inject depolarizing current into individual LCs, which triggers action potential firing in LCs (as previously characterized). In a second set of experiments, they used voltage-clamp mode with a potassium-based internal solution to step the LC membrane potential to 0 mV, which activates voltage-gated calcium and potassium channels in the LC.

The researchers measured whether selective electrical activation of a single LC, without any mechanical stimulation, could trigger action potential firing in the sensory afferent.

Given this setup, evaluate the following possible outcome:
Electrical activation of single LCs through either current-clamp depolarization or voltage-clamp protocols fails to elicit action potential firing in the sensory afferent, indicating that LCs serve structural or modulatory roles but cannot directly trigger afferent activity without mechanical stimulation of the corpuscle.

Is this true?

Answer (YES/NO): NO